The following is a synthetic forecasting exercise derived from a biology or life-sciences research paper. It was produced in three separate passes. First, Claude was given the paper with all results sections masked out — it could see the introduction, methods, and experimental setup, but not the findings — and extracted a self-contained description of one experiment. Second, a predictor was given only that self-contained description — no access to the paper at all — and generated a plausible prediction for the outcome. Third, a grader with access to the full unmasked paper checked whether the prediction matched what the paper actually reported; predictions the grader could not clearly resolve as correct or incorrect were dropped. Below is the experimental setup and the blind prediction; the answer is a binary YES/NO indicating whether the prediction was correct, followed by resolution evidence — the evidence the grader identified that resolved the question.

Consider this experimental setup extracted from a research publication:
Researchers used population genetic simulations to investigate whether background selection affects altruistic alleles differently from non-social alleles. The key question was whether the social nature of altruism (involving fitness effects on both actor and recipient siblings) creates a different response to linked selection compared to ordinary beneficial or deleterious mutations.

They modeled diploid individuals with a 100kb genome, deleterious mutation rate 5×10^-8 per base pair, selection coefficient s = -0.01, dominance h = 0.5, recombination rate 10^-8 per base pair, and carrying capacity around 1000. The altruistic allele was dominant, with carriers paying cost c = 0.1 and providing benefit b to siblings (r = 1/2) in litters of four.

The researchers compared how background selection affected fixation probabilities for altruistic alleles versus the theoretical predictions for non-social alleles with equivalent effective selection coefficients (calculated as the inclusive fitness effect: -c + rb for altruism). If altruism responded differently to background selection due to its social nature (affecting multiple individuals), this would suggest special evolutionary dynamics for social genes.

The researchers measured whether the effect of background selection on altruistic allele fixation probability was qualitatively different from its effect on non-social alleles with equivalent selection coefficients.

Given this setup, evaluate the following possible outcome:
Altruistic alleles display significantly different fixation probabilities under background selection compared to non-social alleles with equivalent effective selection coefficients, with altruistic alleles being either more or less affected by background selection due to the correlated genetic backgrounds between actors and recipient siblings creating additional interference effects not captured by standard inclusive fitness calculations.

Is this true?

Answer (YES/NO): NO